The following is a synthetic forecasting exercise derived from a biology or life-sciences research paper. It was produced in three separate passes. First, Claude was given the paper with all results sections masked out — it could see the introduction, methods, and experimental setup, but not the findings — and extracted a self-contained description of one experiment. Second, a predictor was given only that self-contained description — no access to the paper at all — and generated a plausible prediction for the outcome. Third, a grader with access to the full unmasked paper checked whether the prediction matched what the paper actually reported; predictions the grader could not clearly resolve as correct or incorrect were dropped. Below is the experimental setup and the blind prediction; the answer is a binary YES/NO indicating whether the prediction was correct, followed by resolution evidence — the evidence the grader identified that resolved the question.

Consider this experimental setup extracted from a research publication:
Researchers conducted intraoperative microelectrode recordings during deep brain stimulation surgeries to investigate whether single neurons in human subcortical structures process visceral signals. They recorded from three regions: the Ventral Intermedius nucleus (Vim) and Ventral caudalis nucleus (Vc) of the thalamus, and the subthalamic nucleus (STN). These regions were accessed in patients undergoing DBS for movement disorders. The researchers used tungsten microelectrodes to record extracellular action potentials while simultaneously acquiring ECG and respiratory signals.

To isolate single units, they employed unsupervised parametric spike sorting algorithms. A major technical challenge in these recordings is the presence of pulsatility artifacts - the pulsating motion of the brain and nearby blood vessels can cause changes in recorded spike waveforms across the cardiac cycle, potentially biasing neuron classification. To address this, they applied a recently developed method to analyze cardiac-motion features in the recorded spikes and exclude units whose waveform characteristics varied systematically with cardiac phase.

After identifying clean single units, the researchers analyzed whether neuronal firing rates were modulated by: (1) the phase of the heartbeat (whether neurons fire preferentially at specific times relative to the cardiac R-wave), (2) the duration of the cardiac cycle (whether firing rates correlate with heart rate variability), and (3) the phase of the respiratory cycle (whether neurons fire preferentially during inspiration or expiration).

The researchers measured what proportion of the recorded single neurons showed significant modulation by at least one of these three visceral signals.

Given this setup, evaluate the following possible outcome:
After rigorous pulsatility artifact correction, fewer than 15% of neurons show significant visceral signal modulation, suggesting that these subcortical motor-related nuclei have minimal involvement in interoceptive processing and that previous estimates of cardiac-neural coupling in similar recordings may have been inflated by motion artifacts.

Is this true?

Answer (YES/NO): NO